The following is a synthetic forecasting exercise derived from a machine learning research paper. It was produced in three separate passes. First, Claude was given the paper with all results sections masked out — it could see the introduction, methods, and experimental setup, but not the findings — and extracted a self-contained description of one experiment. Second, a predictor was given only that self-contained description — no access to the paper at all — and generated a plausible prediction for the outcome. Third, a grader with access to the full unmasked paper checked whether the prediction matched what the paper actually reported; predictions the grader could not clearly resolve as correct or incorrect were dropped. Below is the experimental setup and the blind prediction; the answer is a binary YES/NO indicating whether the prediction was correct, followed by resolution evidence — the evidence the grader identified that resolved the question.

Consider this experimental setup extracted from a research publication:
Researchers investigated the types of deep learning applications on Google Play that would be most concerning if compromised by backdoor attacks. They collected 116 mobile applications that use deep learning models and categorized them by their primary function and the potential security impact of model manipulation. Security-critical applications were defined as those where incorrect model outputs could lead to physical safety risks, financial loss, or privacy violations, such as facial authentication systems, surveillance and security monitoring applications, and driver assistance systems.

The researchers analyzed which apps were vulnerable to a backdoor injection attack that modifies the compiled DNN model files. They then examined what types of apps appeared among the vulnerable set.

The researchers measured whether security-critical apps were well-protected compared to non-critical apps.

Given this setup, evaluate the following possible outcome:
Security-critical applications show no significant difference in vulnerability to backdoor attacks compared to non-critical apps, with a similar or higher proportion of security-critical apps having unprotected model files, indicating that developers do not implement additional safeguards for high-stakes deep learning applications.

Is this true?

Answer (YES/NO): YES